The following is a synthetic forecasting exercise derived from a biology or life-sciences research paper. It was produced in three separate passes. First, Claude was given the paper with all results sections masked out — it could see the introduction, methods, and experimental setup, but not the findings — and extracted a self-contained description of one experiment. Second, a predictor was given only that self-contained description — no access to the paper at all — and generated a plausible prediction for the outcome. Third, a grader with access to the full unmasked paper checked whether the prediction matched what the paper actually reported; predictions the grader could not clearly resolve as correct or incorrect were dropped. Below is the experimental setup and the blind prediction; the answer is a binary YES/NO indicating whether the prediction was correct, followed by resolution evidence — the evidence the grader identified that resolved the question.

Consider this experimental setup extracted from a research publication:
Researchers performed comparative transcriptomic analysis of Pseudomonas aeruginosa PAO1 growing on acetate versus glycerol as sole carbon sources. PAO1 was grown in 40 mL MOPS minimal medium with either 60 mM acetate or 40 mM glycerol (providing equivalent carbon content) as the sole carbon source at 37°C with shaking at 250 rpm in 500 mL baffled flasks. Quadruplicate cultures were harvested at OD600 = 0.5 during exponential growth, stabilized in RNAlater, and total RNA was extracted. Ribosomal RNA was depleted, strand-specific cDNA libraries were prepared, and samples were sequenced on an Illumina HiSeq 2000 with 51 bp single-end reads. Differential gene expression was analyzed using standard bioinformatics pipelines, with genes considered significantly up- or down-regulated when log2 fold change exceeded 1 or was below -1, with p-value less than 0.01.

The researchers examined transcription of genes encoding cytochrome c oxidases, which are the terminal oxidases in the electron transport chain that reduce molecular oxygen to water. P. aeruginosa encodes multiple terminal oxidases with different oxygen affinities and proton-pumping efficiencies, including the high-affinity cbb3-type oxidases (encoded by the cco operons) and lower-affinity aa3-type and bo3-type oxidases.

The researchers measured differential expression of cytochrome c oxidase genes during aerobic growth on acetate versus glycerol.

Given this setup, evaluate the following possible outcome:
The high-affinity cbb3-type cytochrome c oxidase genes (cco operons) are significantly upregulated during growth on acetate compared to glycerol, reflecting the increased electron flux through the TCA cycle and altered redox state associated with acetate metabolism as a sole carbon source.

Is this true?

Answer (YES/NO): YES